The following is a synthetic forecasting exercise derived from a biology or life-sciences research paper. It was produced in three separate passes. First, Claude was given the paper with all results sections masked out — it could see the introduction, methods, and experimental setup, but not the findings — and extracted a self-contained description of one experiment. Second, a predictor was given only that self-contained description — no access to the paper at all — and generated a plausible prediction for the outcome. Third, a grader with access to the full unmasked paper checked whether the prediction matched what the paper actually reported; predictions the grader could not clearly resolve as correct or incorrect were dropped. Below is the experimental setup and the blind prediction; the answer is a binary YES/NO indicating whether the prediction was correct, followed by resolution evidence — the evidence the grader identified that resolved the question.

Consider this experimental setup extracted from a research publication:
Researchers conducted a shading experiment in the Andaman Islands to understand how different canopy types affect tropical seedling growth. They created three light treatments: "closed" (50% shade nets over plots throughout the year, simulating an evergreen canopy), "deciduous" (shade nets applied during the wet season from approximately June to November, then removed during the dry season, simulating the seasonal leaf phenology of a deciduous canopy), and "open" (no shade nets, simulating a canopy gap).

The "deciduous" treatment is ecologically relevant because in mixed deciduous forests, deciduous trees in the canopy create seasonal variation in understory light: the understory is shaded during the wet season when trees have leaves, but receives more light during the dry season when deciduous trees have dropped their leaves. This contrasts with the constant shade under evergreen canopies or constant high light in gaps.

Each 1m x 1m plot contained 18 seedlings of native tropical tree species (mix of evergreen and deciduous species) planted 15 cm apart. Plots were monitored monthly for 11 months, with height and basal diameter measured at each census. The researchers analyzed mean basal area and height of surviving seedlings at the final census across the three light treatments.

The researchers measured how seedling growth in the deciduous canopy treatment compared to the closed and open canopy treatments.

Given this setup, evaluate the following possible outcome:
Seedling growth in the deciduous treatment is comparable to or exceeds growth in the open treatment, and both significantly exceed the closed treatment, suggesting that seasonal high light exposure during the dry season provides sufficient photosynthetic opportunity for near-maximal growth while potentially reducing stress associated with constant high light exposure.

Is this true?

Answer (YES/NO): NO